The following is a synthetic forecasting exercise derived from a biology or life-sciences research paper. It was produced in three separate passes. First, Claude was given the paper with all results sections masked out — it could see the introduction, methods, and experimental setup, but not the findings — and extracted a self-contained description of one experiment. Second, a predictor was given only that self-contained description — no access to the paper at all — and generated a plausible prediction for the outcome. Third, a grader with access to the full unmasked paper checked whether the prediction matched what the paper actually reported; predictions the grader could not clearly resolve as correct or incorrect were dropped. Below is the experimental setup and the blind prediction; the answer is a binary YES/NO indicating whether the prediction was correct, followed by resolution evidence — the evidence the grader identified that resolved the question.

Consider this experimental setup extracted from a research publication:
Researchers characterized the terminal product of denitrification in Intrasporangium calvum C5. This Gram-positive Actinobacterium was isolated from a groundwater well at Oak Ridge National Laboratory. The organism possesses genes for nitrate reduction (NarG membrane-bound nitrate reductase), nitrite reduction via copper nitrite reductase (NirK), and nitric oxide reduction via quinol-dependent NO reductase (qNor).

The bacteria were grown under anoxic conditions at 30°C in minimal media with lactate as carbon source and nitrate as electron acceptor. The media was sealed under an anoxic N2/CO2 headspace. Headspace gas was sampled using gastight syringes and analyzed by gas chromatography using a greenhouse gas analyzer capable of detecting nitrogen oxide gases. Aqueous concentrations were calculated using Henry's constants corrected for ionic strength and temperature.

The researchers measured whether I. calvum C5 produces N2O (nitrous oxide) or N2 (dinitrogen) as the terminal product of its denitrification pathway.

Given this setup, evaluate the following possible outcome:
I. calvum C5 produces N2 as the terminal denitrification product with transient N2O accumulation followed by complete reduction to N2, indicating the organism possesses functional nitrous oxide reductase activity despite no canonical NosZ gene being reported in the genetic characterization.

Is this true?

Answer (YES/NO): NO